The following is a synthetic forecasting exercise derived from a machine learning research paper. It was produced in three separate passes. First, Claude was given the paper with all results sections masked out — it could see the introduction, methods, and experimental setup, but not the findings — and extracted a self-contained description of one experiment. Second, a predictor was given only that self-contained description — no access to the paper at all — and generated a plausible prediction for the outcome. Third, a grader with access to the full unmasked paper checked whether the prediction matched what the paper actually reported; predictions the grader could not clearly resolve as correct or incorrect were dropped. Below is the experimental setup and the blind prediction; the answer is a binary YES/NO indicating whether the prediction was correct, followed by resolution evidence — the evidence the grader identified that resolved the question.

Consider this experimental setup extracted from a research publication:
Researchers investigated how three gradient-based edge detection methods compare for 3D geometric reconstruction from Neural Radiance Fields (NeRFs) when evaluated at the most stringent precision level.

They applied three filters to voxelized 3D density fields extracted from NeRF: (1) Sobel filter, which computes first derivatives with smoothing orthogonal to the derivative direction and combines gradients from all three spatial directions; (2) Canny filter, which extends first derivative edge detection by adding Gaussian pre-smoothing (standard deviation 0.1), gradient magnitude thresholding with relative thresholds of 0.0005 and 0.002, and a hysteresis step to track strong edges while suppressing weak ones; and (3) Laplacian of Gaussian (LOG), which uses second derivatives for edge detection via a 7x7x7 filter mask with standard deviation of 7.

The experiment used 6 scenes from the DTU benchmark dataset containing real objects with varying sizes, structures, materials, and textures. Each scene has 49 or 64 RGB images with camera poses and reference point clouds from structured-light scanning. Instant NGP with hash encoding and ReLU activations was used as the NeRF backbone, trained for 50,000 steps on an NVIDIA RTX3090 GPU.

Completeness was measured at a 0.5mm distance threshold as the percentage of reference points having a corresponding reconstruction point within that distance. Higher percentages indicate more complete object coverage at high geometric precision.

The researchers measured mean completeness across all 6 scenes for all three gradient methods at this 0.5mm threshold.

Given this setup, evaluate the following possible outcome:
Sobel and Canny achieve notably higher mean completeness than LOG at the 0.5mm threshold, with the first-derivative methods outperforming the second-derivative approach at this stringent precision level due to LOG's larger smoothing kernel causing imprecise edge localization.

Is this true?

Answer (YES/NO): NO